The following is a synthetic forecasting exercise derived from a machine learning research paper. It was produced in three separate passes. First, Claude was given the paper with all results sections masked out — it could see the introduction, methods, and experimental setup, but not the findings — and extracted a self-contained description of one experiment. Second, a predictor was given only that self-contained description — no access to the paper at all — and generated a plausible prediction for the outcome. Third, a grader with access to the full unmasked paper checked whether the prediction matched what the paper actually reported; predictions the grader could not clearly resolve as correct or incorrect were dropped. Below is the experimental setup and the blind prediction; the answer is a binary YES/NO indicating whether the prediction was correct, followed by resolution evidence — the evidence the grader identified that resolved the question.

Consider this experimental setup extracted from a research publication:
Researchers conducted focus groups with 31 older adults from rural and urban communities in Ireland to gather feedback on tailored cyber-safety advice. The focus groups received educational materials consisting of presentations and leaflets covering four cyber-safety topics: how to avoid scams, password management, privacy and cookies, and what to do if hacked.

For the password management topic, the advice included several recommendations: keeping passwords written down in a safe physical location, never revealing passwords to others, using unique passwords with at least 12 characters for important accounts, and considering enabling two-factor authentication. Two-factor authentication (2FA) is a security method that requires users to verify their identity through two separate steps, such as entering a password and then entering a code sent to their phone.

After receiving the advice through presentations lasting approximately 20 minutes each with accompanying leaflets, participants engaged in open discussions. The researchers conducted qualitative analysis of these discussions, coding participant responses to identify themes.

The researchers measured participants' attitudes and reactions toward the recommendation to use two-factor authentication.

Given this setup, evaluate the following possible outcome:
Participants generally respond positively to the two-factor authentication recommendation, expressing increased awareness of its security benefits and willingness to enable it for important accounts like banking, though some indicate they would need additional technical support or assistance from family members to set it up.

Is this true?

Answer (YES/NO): NO